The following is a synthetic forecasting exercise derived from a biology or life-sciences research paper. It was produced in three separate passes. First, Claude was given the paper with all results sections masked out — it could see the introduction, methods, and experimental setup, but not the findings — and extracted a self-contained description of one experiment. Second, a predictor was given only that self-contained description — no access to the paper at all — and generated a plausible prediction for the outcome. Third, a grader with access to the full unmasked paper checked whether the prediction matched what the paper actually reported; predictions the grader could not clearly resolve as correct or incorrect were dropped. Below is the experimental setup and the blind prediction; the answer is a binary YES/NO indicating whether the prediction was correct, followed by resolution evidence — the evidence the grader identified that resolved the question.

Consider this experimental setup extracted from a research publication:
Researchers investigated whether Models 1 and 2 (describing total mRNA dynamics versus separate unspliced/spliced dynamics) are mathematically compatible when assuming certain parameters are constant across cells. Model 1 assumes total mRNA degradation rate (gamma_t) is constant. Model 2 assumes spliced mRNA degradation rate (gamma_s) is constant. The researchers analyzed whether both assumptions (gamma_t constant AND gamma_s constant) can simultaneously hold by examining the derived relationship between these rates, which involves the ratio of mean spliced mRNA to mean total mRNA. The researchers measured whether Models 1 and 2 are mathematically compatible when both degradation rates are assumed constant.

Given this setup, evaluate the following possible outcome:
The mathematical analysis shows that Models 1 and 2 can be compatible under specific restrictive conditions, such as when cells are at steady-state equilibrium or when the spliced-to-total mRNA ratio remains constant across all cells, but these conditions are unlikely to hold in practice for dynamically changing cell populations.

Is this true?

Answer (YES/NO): NO